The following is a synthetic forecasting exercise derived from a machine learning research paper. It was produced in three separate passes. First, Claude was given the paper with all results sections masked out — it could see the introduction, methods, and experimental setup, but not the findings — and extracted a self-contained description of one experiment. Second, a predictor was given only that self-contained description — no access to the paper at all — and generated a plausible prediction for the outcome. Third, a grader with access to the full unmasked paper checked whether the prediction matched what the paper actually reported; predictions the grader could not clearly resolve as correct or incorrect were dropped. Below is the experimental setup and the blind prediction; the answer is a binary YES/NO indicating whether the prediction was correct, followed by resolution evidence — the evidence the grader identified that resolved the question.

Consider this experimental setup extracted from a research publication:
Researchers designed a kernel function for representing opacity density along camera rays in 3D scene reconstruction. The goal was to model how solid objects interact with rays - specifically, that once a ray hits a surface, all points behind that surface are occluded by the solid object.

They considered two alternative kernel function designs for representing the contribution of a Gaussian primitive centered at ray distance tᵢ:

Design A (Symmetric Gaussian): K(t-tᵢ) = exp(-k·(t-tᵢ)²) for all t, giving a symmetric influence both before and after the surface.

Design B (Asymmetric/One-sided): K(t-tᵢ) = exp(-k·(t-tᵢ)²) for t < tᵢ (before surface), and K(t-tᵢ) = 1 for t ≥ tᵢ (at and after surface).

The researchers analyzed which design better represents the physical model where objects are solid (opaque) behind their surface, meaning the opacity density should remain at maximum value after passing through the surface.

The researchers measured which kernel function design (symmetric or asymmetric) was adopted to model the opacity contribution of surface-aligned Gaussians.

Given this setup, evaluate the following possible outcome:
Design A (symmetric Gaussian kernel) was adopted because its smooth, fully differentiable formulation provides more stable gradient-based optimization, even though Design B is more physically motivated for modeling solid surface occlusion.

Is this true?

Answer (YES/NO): NO